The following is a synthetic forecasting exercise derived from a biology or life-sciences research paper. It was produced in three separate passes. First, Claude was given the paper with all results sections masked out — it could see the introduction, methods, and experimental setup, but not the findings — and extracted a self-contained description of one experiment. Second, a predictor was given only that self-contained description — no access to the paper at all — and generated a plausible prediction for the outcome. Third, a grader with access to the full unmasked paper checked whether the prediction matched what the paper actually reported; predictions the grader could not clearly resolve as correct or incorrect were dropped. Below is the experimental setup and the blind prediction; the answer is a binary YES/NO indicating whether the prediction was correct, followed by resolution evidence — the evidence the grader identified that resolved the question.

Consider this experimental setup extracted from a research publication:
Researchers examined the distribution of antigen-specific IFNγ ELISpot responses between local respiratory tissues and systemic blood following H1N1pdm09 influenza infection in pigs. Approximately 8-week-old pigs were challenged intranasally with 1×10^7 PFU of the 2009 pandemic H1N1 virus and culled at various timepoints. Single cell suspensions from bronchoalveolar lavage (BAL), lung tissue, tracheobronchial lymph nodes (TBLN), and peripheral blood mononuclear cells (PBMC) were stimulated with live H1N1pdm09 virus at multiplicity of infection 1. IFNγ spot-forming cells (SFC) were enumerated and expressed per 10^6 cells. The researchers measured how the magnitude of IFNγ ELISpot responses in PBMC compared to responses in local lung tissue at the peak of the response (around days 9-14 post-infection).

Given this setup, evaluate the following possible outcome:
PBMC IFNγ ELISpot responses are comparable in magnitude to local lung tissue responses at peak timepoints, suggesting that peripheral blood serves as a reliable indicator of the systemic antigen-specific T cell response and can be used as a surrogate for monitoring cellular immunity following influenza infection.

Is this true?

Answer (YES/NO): NO